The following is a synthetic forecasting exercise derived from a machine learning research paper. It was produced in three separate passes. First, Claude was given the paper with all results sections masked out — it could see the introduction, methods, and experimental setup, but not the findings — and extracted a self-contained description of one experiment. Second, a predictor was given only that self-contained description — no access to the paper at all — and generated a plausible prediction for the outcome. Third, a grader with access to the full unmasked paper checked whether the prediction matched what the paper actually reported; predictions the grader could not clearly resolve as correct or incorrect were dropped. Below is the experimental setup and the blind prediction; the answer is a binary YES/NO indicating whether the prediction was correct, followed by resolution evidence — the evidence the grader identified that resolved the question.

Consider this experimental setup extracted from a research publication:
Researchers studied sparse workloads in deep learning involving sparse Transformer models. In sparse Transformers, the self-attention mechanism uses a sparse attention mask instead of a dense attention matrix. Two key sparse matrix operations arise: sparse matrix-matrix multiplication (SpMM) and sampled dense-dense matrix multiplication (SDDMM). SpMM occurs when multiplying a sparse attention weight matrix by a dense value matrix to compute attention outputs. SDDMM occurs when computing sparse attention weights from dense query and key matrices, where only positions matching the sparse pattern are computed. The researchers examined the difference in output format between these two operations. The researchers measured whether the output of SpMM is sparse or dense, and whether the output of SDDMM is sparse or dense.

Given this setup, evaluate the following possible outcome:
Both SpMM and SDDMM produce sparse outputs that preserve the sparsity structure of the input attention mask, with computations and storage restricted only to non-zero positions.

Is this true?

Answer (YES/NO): NO